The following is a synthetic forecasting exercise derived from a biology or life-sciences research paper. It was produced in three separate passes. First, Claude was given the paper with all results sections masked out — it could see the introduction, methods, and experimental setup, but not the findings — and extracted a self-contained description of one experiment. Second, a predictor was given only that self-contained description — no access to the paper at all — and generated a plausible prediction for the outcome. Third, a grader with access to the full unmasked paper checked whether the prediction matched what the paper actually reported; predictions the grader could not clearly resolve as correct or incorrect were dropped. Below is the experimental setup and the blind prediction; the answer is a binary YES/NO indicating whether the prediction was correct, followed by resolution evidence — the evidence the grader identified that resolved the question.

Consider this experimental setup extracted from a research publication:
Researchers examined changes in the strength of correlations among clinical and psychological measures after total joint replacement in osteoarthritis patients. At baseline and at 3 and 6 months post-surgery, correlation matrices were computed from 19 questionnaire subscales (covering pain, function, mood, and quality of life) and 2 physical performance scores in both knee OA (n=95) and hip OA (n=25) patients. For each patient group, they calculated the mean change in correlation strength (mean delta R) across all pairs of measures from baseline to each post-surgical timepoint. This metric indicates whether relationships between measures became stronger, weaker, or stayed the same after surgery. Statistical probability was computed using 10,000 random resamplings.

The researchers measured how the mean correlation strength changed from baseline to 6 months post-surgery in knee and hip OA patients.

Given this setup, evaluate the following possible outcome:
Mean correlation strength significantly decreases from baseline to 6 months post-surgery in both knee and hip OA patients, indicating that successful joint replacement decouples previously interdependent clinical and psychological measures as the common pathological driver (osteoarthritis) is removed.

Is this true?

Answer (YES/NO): NO